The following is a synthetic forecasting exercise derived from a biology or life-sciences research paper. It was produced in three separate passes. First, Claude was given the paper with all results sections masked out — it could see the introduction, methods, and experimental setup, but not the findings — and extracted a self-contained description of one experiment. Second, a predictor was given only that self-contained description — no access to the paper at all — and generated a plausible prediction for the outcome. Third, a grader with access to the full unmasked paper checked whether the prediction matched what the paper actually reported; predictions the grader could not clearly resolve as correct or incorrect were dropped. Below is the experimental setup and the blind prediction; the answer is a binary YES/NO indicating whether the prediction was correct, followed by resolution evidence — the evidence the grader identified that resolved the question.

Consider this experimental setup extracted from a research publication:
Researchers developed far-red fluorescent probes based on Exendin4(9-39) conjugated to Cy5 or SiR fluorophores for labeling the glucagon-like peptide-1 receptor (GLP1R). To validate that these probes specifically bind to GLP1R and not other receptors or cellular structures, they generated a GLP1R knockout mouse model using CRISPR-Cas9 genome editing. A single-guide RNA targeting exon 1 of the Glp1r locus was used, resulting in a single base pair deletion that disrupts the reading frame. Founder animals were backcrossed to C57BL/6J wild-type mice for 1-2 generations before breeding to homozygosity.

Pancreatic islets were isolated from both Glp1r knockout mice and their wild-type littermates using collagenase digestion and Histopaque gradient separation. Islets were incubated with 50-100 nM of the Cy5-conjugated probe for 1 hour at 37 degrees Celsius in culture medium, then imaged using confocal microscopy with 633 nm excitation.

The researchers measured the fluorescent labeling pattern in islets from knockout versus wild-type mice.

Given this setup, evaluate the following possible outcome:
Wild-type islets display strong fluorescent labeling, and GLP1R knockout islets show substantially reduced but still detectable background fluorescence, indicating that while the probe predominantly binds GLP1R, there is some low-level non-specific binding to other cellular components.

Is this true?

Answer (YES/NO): NO